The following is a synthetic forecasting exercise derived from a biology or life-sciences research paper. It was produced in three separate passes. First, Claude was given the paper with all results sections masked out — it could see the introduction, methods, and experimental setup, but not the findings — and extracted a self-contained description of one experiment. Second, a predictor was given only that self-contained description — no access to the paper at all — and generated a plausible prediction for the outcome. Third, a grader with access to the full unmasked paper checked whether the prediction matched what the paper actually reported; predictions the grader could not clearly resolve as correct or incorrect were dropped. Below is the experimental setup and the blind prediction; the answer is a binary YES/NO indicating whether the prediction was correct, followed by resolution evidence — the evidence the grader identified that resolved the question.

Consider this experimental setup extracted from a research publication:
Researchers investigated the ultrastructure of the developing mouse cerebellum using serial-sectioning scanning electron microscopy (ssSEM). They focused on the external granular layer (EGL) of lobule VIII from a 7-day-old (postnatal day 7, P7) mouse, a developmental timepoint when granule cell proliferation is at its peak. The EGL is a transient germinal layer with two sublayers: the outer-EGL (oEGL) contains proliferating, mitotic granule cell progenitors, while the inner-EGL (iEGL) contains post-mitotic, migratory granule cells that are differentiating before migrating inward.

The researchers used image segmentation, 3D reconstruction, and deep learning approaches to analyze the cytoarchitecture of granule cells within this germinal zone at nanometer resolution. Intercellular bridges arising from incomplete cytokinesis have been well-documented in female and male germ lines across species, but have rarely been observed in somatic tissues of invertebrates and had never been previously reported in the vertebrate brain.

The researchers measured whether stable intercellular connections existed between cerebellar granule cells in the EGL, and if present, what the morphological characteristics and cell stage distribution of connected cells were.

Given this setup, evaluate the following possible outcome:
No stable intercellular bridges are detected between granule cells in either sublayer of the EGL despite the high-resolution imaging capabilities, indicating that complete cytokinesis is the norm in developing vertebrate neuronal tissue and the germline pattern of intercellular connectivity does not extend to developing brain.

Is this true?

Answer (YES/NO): NO